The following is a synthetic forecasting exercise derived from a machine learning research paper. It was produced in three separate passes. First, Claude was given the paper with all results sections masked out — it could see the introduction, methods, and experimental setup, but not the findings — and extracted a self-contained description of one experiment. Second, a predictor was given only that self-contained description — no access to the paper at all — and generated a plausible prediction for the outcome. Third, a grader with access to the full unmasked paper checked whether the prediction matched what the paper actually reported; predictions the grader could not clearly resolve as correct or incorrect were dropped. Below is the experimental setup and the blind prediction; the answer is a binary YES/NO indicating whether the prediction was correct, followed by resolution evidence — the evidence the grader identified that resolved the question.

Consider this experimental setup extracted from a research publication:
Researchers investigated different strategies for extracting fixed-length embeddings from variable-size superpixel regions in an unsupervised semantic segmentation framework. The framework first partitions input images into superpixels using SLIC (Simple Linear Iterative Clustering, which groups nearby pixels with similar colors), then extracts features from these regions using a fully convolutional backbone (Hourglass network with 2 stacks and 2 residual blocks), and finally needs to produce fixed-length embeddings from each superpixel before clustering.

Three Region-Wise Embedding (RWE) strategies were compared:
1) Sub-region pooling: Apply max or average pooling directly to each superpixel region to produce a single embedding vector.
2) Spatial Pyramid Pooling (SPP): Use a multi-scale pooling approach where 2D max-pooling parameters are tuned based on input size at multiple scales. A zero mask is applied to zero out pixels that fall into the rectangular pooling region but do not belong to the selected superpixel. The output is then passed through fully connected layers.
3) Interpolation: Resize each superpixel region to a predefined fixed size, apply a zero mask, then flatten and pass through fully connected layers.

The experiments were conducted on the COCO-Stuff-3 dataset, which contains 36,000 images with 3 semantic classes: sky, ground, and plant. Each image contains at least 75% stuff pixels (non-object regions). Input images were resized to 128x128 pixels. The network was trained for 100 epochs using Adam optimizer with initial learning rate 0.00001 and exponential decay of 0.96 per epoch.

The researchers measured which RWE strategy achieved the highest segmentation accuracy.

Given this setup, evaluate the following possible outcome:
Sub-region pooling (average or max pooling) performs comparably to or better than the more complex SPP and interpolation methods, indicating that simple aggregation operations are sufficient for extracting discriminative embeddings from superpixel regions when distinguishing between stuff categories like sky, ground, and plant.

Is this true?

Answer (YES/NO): NO